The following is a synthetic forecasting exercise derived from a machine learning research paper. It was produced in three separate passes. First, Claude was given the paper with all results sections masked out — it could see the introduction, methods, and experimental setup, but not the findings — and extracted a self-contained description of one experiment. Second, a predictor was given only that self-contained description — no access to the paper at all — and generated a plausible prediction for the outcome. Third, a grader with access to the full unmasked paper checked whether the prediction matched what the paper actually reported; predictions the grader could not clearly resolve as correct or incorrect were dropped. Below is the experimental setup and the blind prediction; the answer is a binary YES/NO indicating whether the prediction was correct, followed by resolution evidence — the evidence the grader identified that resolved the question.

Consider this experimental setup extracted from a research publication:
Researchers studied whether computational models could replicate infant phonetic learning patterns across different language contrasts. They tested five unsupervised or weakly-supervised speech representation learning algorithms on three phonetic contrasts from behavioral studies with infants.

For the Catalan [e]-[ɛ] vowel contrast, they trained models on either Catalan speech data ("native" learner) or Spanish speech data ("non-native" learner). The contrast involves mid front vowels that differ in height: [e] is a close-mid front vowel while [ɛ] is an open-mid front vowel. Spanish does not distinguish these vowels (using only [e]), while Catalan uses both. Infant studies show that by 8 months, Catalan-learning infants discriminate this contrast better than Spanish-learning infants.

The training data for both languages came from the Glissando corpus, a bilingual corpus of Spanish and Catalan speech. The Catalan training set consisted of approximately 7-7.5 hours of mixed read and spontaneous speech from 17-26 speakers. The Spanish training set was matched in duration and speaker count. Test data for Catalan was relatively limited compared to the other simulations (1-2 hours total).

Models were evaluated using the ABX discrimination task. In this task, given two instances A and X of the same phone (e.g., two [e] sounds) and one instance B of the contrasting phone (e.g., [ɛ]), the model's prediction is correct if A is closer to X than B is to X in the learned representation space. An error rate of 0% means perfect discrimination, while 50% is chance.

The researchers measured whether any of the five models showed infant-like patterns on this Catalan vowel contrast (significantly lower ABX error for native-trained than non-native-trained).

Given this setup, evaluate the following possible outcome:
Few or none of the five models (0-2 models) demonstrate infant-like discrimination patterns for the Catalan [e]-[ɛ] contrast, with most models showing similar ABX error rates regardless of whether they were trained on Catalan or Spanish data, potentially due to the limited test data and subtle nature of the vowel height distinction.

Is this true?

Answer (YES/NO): YES